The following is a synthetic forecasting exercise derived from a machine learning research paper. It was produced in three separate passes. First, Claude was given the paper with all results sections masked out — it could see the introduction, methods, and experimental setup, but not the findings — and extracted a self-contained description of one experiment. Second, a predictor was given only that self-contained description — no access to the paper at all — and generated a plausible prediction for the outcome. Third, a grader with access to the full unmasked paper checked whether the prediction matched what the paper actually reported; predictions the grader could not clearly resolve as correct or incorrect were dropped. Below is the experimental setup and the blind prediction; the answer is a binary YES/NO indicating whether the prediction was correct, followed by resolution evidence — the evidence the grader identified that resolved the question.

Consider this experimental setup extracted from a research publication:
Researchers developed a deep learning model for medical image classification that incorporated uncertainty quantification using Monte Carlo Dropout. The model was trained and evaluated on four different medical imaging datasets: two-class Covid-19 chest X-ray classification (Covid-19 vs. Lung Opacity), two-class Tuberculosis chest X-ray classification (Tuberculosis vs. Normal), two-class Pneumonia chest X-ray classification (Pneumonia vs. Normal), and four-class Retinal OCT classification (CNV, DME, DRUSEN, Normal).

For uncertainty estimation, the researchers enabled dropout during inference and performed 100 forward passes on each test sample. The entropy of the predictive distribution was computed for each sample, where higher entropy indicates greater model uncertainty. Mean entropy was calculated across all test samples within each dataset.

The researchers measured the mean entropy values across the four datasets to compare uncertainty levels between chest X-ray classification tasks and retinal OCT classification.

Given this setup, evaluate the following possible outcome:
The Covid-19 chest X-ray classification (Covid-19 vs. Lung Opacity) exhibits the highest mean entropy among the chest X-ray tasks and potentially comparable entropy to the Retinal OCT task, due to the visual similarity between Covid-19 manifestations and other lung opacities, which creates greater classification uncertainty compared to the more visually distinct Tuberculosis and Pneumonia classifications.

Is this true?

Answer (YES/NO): NO